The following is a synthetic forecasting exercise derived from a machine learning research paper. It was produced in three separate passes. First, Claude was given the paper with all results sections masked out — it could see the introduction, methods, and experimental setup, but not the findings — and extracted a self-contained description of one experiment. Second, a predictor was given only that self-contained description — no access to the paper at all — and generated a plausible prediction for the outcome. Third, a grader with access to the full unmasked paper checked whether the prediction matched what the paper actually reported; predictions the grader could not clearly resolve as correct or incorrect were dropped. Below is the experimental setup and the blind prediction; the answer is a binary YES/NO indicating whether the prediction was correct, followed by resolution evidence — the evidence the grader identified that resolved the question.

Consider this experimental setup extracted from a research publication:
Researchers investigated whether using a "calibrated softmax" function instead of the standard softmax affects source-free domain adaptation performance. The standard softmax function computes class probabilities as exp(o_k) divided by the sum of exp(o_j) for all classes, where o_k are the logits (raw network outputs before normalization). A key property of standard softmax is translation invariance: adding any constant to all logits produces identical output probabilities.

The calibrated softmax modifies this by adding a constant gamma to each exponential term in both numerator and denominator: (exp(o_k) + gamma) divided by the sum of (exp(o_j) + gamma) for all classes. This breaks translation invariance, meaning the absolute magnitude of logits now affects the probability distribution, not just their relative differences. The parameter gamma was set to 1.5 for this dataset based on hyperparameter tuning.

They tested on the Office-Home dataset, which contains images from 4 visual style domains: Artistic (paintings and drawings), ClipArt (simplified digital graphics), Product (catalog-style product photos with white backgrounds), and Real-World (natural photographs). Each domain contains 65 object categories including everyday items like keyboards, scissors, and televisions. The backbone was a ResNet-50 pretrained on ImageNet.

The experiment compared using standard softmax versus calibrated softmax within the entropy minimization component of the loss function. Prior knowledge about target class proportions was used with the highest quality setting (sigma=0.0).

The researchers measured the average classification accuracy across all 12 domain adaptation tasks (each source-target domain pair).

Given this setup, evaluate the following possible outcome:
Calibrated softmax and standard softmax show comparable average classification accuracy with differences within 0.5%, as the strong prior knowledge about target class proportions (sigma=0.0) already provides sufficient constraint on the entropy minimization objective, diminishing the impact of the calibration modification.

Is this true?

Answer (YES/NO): YES